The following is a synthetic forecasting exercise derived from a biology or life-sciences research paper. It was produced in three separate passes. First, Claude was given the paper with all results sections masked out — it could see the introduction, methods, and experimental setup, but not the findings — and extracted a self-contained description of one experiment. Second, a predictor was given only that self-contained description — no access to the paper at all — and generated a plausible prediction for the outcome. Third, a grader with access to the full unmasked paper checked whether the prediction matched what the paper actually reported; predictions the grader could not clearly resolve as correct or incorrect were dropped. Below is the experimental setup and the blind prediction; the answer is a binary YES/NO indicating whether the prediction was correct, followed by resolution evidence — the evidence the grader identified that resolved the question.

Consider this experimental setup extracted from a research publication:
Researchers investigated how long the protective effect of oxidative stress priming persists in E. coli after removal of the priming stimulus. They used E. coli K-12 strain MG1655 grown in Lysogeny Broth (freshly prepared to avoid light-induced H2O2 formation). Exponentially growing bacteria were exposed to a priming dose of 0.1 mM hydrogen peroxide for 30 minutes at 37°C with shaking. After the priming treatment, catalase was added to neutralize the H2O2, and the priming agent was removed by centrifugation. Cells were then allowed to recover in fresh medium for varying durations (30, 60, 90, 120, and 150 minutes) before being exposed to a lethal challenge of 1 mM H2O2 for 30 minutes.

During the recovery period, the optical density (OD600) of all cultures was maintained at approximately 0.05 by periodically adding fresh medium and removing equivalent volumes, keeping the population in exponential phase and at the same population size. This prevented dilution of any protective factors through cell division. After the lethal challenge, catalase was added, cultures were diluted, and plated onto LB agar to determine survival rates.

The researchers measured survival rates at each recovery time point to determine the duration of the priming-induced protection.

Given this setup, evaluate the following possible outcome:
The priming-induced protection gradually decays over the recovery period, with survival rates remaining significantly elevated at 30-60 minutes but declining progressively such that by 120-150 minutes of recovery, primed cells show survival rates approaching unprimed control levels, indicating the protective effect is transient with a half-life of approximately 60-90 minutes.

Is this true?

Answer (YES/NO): NO